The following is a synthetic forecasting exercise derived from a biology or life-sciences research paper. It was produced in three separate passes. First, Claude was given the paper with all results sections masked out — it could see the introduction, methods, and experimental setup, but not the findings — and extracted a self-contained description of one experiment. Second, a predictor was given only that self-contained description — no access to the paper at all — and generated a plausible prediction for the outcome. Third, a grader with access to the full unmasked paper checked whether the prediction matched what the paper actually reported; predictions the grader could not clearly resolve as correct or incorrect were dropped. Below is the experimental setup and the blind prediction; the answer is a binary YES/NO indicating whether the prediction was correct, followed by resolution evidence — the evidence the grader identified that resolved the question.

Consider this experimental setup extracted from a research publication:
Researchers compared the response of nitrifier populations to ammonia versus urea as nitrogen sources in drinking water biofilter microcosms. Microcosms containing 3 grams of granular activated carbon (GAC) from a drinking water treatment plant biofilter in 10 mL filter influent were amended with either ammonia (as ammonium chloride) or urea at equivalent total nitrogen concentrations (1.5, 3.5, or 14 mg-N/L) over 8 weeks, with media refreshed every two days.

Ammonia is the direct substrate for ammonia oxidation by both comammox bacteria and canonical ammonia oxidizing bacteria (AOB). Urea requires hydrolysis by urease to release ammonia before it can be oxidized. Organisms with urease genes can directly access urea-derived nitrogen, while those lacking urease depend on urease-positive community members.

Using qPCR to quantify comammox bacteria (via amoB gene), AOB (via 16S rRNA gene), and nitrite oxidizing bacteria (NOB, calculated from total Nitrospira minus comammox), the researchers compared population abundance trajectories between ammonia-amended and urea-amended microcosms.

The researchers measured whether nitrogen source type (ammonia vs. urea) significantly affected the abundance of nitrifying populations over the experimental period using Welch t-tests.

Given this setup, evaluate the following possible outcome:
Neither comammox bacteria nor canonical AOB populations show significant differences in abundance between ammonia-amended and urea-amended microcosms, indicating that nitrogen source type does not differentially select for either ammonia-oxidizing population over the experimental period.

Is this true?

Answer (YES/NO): NO